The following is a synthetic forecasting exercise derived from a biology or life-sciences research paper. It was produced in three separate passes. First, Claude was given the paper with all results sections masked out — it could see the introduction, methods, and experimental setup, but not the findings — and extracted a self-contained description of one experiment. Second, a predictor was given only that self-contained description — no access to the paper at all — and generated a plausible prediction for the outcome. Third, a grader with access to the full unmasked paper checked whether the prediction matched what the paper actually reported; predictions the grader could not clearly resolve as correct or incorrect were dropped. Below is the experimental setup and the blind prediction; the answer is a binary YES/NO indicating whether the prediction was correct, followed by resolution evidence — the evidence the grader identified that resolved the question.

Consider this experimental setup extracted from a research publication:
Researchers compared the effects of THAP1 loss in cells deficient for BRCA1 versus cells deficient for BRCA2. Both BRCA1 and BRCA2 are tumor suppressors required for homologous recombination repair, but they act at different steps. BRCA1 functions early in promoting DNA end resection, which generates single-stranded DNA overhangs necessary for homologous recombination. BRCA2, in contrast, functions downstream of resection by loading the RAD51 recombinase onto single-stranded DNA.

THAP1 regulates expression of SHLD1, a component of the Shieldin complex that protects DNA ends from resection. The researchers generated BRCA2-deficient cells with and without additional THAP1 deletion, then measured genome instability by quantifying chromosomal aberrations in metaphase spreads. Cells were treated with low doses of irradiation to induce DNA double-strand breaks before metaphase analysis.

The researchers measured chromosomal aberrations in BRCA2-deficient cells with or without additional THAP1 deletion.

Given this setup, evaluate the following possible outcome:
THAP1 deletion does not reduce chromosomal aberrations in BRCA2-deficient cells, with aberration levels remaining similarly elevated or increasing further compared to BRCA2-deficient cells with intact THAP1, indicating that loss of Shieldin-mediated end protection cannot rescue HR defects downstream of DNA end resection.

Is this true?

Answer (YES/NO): YES